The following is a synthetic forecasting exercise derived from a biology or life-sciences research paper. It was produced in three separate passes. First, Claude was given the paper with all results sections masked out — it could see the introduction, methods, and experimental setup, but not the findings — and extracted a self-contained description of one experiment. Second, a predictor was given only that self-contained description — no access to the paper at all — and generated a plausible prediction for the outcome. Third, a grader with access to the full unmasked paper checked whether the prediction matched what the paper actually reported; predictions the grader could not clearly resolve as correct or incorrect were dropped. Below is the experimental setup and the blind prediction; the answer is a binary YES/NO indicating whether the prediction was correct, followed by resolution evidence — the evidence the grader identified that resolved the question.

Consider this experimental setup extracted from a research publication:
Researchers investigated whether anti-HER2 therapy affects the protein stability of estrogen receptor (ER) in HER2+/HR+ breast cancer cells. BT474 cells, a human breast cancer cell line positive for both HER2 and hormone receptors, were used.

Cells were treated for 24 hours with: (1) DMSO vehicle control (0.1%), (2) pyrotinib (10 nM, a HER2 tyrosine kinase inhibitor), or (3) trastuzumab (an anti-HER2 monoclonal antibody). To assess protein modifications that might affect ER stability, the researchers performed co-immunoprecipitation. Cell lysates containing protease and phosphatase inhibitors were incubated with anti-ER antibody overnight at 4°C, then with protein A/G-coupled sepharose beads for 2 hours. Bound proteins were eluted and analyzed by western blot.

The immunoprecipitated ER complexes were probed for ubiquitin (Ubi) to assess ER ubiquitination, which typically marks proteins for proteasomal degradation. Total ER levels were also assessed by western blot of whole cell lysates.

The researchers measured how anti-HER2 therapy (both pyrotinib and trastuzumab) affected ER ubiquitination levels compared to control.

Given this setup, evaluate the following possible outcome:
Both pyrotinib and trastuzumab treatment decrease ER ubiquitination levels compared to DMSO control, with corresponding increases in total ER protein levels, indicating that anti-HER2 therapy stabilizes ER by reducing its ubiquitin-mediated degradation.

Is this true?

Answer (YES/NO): NO